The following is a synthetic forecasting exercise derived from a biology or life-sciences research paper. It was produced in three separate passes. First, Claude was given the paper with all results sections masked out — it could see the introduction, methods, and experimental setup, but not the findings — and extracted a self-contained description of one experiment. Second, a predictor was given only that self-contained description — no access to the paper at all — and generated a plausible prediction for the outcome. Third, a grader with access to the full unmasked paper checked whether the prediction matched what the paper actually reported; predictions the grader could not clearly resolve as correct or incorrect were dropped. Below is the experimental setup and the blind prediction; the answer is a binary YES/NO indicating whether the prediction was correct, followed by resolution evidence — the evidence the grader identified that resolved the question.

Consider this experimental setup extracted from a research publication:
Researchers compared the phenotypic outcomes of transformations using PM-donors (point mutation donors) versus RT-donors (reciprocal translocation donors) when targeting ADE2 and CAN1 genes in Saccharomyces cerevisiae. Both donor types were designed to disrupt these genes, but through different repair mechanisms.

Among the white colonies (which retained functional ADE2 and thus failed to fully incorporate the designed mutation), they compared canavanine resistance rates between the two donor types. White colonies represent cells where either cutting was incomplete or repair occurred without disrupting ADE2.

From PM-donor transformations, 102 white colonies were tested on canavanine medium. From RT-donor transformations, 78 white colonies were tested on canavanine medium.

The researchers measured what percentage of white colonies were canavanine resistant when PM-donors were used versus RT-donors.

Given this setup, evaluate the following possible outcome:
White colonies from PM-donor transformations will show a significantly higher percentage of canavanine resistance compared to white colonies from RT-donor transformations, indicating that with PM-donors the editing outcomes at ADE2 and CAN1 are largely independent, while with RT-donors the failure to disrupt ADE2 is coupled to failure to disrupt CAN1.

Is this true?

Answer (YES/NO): YES